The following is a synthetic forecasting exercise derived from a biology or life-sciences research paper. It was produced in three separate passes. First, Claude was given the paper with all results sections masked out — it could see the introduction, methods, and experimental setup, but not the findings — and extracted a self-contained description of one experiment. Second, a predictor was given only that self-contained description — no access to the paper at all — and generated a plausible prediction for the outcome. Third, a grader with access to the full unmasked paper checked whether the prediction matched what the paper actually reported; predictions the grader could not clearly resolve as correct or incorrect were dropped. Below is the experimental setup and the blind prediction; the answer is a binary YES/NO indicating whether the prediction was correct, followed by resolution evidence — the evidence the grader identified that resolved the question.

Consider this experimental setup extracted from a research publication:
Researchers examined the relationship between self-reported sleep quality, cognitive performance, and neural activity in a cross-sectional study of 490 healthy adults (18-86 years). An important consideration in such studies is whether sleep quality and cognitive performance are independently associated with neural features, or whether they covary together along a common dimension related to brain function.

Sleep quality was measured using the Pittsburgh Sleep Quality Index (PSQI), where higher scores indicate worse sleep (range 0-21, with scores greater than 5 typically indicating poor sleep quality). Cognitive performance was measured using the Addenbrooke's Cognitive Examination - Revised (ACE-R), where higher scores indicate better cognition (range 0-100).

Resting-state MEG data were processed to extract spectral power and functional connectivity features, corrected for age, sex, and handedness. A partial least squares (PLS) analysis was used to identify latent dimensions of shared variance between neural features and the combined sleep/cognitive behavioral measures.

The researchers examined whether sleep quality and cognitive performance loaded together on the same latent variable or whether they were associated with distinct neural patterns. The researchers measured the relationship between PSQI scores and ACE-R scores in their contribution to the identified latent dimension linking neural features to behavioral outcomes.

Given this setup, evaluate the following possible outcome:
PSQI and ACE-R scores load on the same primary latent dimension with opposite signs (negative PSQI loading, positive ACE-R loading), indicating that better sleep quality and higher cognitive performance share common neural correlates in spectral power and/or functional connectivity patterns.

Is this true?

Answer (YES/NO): YES